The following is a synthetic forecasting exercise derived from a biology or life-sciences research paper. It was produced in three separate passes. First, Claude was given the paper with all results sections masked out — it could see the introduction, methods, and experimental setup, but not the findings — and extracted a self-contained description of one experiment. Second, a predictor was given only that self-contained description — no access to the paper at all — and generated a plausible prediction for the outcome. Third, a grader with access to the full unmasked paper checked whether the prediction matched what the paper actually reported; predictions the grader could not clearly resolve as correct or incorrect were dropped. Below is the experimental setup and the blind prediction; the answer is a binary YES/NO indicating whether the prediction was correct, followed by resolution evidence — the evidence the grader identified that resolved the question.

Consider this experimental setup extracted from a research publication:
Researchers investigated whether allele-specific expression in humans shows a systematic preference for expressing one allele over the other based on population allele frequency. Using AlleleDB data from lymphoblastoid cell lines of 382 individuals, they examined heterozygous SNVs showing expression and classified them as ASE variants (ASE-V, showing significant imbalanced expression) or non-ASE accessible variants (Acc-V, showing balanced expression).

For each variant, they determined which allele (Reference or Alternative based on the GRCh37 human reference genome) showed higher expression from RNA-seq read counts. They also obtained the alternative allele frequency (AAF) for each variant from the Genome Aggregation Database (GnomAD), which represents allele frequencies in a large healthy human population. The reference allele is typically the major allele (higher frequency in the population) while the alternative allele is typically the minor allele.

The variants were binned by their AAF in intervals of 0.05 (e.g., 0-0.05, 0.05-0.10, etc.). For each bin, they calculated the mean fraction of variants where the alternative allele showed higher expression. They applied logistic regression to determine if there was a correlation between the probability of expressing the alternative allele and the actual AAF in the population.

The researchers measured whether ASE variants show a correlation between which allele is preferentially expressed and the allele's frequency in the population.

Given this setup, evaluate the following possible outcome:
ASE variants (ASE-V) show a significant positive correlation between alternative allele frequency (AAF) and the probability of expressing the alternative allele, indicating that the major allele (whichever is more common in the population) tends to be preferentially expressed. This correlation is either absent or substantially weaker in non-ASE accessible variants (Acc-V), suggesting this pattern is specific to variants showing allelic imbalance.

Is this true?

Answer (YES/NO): YES